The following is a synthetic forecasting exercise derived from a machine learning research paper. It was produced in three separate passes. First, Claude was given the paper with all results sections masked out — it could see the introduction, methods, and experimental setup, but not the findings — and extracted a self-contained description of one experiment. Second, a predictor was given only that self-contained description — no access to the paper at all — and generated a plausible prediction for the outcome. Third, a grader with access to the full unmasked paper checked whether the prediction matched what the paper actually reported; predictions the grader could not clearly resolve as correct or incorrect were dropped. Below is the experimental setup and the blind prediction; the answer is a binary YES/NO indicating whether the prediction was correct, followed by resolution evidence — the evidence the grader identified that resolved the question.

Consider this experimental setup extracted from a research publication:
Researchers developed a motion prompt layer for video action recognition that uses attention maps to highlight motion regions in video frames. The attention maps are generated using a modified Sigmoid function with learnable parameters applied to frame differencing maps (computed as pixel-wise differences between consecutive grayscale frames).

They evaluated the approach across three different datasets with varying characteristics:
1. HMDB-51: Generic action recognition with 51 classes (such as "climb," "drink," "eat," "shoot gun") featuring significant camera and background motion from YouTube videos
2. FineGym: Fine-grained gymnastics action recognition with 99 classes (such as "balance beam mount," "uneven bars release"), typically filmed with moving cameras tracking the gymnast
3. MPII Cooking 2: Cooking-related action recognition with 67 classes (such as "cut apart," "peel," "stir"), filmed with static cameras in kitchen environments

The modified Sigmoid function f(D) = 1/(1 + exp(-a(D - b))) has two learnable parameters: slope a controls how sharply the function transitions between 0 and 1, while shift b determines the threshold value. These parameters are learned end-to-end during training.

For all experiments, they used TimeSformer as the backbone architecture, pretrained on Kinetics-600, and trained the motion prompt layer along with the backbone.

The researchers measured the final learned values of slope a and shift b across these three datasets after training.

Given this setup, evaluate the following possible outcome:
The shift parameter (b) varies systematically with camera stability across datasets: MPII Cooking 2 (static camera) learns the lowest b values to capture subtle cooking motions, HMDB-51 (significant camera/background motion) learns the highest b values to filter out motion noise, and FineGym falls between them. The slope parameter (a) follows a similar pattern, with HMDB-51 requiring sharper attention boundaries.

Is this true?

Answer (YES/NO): NO